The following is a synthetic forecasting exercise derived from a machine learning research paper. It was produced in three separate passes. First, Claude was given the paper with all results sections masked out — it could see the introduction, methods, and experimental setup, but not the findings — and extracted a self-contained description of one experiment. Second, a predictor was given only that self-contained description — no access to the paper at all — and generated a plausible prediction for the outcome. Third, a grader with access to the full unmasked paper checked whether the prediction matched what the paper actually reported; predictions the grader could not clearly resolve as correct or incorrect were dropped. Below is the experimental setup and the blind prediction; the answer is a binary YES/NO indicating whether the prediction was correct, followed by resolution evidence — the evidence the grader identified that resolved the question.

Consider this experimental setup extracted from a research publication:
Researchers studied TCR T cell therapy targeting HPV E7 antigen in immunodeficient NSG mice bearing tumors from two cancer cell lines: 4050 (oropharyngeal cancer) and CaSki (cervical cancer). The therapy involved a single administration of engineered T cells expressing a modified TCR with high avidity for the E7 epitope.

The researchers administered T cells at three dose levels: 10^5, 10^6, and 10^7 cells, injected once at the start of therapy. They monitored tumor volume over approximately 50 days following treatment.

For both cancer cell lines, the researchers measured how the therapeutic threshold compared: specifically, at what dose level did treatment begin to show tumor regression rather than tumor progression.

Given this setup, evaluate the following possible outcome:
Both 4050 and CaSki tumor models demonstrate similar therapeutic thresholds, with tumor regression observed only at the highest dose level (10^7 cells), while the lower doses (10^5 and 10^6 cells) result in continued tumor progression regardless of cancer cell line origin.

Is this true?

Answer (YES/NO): NO